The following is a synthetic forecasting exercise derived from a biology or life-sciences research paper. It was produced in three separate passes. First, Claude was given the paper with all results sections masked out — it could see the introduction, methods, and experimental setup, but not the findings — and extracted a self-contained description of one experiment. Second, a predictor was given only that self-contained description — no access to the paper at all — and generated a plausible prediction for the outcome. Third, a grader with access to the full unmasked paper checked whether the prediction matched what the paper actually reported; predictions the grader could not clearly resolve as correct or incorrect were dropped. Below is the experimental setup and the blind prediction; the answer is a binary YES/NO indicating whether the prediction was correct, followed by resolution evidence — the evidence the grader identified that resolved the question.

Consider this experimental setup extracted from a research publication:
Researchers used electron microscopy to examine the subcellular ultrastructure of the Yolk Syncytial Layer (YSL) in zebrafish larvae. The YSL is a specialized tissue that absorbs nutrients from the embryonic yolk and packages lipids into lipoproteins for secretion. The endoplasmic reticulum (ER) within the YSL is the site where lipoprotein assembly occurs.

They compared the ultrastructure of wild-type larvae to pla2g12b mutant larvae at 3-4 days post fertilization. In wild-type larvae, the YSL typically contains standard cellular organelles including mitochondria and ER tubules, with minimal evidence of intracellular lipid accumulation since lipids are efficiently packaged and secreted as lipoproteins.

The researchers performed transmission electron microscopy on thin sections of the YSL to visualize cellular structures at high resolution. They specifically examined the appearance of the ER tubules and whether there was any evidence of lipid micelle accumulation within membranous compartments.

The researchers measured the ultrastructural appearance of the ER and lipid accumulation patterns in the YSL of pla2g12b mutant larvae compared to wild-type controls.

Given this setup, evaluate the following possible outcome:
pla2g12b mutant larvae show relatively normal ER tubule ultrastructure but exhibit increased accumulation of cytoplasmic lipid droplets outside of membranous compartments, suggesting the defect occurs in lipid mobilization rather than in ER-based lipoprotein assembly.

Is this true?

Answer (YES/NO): NO